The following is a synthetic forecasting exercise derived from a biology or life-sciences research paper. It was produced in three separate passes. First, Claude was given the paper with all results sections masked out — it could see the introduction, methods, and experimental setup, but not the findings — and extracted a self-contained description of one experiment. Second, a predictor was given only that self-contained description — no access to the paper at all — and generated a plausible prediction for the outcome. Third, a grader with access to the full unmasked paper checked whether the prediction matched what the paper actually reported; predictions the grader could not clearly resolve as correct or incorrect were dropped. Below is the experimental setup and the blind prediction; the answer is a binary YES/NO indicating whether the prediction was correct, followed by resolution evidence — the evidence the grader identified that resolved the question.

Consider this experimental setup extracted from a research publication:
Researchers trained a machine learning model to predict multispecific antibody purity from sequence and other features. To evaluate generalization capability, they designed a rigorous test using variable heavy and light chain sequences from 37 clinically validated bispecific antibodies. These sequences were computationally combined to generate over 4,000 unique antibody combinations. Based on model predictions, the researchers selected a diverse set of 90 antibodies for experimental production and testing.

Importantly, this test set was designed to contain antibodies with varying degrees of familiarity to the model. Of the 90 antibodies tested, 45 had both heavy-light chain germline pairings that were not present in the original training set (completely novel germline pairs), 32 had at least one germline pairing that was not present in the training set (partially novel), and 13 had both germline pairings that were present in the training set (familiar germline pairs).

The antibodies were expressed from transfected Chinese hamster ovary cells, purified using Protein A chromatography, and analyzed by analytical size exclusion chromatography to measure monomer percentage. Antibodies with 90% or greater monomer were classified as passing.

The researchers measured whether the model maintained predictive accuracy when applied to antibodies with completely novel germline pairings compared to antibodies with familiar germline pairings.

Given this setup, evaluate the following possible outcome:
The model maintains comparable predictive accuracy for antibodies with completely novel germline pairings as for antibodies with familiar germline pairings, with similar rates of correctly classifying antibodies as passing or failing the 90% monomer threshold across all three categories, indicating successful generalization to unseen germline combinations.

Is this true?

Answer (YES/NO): NO